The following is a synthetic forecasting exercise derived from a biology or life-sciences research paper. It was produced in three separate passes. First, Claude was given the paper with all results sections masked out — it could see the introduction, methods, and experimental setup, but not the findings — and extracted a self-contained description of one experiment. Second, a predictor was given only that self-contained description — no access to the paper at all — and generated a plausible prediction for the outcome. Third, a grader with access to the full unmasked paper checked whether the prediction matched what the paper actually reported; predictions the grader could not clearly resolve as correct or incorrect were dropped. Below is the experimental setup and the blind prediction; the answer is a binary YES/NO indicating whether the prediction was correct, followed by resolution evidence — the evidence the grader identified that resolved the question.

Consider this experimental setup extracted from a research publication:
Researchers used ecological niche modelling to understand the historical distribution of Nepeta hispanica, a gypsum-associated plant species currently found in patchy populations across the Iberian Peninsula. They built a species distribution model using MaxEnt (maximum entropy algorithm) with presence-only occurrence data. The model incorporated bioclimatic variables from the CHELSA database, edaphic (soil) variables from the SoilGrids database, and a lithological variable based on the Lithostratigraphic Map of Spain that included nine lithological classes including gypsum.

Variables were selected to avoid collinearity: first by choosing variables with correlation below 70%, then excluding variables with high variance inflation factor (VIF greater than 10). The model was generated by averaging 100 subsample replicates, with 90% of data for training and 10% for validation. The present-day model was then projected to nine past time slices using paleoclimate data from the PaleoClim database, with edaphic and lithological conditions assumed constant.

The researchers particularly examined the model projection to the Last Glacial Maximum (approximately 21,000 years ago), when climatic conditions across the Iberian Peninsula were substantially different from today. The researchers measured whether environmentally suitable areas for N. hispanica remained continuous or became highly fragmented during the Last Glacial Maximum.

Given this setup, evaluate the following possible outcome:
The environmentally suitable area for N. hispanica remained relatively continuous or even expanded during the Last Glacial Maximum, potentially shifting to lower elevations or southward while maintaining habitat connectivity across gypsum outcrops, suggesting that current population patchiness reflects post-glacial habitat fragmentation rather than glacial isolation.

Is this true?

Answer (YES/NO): NO